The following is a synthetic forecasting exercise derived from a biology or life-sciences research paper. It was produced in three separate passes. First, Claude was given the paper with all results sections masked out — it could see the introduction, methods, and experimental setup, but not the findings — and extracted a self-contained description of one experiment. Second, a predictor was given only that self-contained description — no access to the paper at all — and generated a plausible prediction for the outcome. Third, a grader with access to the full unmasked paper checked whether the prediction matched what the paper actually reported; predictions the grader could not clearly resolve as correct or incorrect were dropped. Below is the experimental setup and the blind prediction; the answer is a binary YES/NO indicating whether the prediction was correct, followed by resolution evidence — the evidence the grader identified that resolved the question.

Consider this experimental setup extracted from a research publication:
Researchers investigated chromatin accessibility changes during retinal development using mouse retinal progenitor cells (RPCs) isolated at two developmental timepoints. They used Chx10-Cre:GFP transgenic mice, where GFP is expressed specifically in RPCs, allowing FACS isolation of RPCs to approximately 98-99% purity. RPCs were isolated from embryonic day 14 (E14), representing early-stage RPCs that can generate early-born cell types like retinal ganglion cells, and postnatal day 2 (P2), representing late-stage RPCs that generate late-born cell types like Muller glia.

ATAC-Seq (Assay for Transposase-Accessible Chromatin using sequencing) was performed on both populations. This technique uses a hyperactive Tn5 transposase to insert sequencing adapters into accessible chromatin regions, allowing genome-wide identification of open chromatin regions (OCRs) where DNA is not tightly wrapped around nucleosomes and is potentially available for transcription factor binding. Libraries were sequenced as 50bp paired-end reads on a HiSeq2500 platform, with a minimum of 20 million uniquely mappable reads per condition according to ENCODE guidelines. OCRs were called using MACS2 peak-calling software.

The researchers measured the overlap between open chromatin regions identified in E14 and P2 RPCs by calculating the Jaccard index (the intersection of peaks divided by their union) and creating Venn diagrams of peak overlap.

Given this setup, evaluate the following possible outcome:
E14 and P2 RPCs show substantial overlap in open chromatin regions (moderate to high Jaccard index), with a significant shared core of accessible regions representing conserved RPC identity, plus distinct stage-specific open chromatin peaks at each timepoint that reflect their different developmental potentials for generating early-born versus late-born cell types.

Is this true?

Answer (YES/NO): YES